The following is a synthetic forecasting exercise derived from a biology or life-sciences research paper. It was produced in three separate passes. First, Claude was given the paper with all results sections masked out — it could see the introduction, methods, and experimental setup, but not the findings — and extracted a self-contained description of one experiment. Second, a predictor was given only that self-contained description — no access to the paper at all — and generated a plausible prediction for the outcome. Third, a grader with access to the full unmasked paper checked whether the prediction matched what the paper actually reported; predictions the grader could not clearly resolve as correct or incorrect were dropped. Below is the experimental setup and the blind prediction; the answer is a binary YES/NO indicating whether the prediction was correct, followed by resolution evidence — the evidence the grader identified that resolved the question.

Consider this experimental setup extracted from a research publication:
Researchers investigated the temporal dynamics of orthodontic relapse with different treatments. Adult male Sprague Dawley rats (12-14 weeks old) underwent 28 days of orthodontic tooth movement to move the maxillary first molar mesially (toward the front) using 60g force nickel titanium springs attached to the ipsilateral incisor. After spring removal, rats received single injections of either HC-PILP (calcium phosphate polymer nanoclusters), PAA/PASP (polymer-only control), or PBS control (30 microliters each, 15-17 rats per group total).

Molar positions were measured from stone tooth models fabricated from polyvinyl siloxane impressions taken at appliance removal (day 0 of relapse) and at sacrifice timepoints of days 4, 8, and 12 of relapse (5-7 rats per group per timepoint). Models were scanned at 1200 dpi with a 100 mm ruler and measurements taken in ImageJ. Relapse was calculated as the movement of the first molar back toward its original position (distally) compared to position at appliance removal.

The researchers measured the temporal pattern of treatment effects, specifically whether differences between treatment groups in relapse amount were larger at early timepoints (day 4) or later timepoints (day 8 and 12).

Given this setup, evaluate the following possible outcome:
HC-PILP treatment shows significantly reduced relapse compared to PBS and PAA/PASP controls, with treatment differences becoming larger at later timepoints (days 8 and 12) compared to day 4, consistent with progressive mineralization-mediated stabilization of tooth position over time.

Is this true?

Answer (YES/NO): NO